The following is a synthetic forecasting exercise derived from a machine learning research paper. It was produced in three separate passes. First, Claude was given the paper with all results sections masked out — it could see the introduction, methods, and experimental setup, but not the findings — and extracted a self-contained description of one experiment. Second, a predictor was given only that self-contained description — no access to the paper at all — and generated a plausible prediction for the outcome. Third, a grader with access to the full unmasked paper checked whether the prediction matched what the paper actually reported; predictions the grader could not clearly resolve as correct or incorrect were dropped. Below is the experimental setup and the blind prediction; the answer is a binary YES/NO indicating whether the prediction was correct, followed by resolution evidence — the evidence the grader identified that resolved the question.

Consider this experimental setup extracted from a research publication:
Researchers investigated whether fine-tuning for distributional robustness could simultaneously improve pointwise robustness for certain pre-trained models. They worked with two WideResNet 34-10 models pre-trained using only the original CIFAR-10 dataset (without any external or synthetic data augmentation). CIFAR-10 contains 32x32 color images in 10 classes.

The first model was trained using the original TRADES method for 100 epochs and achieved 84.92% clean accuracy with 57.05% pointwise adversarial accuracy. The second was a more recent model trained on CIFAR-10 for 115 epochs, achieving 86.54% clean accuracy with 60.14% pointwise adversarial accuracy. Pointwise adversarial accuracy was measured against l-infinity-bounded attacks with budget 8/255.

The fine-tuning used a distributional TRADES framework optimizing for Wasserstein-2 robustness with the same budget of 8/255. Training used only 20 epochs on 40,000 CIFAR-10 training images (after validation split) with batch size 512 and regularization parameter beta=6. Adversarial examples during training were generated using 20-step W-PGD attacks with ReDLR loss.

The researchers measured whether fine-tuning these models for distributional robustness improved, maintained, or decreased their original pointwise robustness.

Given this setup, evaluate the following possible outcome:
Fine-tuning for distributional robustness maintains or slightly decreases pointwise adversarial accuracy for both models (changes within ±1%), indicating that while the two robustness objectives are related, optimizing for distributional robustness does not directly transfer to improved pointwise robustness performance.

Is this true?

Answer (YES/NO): NO